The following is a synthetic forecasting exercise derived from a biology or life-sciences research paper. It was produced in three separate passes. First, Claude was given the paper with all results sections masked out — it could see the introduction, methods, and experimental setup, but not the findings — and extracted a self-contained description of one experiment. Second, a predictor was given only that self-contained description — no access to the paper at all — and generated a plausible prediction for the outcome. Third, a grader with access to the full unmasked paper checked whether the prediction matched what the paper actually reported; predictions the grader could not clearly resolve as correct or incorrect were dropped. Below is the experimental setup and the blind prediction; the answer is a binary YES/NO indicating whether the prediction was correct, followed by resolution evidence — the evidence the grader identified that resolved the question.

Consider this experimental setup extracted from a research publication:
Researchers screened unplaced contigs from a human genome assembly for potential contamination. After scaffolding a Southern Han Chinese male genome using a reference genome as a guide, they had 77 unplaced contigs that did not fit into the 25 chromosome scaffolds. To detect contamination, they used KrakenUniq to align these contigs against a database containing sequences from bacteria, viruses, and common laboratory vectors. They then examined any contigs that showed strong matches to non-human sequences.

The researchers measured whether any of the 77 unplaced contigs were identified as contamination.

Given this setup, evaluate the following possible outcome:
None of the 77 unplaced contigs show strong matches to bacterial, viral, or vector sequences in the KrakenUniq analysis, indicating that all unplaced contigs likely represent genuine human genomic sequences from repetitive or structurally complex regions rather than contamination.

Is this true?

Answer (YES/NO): NO